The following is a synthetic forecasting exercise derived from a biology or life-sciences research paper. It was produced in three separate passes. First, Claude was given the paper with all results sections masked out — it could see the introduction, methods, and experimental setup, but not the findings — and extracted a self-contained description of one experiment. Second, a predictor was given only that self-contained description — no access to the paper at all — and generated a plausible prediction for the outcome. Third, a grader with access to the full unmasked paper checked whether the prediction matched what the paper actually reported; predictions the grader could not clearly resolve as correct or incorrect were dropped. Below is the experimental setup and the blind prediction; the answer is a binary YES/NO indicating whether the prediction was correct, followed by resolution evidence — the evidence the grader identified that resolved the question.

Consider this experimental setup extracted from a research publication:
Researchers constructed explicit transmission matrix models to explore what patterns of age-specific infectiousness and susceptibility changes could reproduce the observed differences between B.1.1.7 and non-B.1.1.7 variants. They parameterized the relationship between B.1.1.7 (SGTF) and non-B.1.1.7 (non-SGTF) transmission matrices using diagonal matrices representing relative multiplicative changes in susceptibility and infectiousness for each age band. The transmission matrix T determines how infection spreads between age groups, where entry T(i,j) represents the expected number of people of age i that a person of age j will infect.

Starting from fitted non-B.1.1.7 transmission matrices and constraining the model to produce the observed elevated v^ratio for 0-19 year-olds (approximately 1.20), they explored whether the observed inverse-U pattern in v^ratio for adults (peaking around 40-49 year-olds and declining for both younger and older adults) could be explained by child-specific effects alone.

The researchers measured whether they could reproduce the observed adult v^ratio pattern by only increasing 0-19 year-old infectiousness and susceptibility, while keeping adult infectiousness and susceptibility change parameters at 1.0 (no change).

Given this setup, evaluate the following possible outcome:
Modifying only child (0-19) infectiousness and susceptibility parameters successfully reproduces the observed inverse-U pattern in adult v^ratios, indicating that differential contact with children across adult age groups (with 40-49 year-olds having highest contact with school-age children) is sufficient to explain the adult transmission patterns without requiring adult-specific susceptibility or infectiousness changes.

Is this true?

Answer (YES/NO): NO